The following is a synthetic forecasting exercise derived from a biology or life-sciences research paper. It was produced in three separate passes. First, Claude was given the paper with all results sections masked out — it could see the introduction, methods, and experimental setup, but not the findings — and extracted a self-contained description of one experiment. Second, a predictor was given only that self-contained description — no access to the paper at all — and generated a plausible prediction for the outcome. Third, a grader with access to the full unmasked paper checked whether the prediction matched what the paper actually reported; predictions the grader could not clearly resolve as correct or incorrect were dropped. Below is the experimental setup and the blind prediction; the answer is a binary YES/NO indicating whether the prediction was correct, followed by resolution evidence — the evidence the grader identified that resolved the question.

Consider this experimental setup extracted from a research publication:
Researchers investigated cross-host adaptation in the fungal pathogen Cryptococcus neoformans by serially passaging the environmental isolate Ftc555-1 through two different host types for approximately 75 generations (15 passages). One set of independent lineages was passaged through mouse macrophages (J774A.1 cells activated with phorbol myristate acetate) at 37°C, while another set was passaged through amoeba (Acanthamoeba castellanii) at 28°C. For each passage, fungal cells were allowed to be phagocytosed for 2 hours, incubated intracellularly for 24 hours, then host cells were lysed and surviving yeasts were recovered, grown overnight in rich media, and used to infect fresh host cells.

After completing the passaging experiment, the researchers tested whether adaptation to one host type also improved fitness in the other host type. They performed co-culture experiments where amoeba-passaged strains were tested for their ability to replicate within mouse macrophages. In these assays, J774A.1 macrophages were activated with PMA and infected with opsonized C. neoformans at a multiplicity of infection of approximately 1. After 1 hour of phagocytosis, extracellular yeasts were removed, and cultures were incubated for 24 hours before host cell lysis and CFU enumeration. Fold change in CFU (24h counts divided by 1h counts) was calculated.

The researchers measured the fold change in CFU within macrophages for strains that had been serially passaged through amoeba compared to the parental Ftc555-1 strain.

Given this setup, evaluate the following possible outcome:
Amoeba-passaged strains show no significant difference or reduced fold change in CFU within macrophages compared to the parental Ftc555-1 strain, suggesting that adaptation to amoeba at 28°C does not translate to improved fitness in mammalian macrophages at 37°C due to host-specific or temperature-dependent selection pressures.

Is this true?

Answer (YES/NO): YES